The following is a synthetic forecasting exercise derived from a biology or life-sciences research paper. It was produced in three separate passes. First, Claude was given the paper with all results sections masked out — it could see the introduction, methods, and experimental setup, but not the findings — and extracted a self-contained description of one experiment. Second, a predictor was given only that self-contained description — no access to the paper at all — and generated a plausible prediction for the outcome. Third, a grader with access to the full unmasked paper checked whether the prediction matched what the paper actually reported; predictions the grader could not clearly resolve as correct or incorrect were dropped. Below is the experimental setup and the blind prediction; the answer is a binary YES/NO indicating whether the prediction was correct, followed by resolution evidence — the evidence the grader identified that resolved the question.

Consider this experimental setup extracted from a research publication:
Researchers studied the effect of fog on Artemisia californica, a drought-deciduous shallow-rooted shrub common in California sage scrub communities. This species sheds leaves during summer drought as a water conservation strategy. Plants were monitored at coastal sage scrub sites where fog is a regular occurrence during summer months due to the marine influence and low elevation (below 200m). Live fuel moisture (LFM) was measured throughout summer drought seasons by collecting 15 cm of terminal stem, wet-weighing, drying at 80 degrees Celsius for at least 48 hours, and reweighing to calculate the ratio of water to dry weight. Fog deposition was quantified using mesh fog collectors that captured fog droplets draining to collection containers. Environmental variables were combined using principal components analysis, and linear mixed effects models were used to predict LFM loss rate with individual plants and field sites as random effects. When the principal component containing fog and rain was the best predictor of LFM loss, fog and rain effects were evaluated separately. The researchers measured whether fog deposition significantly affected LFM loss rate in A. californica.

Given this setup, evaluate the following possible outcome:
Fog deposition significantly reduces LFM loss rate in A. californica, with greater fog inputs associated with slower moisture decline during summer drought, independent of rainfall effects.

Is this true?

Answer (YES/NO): YES